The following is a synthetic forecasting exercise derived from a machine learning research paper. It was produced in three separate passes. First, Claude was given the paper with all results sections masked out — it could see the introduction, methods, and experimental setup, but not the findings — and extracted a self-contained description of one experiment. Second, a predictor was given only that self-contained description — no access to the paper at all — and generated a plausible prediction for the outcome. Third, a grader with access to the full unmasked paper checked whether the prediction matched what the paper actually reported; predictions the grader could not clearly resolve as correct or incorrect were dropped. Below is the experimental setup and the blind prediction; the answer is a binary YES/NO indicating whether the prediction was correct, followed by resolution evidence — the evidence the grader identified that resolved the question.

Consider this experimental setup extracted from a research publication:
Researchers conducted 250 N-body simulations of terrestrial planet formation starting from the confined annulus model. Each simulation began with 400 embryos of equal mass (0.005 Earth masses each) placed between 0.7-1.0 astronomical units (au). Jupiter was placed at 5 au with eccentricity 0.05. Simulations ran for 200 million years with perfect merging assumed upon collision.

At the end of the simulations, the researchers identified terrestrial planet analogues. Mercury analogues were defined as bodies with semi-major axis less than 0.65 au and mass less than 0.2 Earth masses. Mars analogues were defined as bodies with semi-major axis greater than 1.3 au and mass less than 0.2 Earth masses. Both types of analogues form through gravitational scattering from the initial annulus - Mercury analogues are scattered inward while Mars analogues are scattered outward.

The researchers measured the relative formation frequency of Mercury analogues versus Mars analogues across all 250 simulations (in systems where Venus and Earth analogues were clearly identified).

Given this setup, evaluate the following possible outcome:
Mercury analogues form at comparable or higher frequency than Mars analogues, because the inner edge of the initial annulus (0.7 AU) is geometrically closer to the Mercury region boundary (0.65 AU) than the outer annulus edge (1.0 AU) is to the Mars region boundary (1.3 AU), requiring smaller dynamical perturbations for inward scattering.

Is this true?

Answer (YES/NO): NO